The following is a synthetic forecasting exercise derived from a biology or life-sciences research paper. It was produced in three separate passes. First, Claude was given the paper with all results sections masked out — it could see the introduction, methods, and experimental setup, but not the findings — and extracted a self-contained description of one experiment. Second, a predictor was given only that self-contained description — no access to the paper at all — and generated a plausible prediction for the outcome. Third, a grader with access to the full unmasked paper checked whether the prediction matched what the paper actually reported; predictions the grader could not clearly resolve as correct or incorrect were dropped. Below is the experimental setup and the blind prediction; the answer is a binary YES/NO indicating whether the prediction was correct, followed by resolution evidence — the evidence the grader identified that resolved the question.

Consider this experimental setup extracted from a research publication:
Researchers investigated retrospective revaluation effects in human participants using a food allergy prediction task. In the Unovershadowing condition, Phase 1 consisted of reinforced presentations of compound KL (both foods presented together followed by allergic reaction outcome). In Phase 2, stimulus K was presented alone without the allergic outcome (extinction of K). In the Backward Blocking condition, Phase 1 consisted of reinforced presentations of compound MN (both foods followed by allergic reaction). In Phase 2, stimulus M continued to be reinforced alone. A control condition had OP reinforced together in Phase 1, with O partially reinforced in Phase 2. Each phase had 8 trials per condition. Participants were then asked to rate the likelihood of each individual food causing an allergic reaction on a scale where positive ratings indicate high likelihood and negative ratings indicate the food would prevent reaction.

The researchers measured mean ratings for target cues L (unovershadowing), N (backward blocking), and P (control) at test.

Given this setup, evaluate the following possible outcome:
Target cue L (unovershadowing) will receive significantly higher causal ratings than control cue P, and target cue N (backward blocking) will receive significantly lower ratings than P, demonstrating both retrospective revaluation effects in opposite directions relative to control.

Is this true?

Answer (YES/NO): NO